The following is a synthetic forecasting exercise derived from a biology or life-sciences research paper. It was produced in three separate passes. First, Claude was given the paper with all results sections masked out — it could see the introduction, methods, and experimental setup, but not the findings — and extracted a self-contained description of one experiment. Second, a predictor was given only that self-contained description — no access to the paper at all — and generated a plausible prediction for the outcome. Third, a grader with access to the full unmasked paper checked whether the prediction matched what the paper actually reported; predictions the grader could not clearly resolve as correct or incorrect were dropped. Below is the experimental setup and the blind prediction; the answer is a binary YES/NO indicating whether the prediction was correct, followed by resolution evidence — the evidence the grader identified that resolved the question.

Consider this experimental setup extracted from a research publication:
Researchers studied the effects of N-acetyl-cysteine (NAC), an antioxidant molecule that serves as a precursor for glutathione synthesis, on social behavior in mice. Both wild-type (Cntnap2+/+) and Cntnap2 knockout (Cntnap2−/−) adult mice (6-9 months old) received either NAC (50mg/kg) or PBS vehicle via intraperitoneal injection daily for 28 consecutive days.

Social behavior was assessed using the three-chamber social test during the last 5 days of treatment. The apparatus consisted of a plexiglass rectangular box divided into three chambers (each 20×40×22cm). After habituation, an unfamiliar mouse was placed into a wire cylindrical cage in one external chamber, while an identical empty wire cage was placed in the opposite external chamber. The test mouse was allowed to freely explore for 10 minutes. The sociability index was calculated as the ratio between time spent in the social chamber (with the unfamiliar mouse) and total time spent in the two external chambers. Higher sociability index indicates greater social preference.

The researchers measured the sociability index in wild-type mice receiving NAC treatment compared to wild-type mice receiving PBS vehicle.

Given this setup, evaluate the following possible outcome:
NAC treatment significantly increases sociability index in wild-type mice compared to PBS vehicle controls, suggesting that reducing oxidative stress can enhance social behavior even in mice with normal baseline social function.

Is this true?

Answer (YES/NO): NO